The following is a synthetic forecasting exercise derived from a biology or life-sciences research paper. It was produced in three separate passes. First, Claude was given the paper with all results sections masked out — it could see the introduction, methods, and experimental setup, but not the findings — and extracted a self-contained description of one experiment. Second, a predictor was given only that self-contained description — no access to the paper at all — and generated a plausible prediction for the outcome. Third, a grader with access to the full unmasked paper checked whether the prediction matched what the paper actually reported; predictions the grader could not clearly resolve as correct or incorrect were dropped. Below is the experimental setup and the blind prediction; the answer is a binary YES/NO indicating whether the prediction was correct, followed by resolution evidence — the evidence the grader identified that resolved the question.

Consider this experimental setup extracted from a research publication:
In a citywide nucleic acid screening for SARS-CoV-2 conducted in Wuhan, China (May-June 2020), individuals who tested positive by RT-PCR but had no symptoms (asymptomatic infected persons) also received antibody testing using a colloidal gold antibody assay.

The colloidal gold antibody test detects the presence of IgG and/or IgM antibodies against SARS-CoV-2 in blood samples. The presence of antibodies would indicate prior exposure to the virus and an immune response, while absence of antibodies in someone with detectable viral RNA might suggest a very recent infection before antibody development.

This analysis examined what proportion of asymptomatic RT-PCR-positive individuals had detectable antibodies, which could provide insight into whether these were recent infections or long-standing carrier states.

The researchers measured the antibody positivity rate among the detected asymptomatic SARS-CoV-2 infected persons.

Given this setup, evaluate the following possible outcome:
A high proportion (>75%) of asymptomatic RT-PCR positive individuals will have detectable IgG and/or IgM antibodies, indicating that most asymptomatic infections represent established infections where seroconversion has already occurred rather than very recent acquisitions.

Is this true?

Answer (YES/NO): NO